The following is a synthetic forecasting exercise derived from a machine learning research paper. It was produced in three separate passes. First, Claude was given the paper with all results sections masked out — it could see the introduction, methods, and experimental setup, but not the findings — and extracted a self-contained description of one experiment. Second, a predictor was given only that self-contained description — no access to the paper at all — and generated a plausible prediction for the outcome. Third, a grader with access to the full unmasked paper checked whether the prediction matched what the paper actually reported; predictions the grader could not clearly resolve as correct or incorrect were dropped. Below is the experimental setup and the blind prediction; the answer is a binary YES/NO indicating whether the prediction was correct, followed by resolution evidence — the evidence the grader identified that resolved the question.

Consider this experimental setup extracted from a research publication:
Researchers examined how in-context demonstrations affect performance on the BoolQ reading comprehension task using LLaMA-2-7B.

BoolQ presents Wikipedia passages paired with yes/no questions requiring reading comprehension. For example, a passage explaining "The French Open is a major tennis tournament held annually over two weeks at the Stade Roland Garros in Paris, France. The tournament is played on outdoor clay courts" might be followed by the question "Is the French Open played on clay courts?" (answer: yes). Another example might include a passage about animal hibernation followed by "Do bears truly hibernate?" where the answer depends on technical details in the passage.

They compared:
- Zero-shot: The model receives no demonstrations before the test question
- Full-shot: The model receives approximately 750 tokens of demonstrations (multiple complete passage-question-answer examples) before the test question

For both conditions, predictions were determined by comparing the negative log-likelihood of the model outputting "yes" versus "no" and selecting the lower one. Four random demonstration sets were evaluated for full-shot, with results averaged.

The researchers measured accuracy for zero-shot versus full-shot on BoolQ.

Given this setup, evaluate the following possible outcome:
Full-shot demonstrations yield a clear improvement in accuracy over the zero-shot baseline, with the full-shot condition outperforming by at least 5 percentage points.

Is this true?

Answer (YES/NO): NO